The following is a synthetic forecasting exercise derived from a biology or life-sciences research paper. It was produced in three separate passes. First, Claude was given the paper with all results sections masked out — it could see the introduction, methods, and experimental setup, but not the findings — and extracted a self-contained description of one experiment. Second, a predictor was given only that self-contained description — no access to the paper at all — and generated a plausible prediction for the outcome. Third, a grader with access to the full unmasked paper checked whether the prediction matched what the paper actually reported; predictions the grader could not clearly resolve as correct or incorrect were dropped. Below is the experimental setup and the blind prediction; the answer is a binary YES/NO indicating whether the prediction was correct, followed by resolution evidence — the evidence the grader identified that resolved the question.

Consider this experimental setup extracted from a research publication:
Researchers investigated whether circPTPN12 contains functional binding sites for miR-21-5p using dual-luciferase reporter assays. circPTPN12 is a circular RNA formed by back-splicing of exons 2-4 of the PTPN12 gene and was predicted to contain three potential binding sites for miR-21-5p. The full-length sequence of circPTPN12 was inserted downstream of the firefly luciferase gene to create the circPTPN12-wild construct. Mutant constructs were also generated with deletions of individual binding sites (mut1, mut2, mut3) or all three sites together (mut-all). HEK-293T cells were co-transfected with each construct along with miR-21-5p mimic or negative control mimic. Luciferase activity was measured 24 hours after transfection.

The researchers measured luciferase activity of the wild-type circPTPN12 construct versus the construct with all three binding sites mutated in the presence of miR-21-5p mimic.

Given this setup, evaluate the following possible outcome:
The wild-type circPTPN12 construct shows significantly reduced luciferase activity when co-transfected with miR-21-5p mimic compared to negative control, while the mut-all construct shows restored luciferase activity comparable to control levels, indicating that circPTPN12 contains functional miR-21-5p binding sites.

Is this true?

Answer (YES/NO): YES